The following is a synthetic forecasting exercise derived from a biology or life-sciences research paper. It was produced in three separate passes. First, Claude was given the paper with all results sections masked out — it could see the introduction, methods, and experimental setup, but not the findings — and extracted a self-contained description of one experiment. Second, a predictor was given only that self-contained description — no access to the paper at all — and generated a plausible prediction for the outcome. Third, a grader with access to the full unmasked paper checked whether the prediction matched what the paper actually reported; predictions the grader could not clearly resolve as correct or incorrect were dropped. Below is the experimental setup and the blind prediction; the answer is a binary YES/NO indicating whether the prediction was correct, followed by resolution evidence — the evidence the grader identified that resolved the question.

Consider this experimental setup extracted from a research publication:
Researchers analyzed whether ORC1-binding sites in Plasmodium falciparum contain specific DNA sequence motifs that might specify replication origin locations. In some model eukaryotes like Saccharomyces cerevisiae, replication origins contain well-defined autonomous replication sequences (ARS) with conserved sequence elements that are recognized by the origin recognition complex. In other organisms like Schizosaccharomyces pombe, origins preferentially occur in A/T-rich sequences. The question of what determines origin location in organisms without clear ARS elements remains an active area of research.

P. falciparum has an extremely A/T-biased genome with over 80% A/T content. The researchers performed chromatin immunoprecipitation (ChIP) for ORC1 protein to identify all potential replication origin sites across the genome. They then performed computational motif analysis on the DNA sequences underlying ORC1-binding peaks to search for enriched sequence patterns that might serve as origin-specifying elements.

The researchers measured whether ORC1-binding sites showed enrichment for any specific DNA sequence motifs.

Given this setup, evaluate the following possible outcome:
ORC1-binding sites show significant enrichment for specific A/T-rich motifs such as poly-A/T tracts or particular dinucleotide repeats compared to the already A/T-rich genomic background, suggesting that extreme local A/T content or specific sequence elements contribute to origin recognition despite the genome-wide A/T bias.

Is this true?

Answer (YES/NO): NO